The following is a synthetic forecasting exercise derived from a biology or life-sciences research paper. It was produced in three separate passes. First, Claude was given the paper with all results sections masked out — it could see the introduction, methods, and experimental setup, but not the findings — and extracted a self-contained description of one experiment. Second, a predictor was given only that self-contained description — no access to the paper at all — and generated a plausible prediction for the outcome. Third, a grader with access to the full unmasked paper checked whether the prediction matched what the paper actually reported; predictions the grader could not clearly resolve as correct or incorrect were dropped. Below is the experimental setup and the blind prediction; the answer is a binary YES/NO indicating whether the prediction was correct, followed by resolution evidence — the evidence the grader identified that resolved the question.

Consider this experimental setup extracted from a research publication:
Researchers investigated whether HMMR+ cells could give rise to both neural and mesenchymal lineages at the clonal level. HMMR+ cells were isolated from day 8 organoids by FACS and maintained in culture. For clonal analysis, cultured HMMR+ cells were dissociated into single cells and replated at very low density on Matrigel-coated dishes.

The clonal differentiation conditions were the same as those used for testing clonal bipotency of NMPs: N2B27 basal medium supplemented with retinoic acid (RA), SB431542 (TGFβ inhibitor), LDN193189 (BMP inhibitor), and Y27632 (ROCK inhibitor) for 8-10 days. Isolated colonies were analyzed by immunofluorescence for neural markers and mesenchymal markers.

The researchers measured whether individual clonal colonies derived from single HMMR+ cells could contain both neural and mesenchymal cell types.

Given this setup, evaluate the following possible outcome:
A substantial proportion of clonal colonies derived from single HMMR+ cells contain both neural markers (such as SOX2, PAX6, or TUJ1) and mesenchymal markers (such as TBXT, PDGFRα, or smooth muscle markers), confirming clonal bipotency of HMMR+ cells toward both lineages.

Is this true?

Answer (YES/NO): YES